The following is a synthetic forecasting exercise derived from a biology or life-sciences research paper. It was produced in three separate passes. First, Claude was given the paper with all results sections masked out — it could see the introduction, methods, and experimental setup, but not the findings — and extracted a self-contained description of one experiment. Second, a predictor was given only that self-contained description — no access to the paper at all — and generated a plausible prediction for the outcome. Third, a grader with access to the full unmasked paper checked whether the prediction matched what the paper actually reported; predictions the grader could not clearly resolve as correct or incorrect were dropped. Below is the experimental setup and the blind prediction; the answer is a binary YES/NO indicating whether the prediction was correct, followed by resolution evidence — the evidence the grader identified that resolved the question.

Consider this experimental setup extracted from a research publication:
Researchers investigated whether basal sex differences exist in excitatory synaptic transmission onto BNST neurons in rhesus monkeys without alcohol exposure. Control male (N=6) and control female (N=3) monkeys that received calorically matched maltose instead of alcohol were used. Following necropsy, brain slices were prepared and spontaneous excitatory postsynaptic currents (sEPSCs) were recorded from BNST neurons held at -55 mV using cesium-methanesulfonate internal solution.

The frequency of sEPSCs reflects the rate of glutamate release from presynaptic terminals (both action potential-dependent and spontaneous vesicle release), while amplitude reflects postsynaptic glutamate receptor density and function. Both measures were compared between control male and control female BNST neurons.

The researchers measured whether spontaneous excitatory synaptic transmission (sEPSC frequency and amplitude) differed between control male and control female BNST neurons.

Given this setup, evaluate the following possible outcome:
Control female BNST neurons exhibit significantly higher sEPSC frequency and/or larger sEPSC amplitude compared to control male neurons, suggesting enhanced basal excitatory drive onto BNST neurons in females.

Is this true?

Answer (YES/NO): NO